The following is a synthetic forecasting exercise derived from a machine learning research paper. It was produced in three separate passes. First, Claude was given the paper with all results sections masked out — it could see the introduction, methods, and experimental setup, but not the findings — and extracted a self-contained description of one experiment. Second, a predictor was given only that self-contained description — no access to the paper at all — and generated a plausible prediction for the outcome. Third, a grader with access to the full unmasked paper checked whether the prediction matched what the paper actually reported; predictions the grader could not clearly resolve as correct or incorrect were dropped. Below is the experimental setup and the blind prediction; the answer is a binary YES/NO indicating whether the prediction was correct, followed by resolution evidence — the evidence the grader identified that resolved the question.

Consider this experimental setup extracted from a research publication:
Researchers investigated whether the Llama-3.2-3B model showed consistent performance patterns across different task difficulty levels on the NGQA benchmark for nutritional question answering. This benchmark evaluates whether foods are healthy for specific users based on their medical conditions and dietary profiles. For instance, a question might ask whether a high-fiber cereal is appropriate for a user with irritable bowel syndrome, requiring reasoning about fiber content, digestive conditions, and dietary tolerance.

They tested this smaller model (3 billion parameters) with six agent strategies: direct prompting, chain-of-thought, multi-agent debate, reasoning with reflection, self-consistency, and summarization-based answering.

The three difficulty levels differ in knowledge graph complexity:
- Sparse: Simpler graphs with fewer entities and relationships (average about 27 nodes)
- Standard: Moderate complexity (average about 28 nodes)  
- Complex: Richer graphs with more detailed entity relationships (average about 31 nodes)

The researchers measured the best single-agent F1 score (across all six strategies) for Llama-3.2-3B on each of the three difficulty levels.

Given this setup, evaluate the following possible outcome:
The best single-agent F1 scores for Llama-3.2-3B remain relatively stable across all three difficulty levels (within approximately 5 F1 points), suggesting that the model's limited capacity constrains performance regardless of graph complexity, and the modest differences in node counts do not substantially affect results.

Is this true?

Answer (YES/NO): NO